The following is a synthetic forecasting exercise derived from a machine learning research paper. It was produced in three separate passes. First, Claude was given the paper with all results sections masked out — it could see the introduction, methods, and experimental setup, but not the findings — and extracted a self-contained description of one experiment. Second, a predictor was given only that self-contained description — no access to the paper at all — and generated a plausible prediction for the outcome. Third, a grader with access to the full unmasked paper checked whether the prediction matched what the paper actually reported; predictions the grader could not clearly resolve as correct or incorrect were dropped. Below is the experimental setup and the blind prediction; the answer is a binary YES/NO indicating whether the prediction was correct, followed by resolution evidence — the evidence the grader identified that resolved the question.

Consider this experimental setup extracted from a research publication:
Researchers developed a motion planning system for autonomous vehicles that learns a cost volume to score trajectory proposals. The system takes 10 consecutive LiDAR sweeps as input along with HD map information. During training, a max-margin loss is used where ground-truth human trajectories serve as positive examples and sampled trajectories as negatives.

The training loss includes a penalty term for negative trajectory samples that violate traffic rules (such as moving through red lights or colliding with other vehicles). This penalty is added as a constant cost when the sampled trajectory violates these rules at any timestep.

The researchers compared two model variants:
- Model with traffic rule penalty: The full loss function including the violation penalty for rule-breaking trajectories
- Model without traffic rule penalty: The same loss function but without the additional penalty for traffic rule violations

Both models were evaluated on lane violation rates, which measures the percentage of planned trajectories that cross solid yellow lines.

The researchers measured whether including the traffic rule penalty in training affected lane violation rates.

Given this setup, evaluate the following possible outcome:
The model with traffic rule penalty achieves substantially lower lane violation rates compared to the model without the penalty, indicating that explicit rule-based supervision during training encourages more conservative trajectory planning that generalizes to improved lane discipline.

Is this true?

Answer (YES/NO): YES